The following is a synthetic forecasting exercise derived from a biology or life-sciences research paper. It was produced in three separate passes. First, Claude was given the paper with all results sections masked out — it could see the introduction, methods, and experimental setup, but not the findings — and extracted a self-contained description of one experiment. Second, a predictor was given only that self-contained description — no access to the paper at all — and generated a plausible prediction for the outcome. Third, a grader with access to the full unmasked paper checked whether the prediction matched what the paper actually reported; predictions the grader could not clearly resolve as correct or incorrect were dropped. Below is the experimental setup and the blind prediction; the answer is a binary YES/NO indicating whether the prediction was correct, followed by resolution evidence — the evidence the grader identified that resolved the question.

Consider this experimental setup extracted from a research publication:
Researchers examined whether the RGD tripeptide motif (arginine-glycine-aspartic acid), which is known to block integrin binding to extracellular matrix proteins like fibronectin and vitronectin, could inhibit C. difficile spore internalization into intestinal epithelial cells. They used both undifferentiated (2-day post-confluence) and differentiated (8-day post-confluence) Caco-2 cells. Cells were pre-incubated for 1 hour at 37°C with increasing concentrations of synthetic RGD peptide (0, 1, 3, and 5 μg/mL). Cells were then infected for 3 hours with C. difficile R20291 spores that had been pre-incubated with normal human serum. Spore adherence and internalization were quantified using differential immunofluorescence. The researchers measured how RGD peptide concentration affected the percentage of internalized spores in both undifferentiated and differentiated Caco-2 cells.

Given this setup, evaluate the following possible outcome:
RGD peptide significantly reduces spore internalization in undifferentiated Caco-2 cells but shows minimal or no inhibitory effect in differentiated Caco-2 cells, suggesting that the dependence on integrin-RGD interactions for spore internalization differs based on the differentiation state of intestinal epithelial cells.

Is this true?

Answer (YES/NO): NO